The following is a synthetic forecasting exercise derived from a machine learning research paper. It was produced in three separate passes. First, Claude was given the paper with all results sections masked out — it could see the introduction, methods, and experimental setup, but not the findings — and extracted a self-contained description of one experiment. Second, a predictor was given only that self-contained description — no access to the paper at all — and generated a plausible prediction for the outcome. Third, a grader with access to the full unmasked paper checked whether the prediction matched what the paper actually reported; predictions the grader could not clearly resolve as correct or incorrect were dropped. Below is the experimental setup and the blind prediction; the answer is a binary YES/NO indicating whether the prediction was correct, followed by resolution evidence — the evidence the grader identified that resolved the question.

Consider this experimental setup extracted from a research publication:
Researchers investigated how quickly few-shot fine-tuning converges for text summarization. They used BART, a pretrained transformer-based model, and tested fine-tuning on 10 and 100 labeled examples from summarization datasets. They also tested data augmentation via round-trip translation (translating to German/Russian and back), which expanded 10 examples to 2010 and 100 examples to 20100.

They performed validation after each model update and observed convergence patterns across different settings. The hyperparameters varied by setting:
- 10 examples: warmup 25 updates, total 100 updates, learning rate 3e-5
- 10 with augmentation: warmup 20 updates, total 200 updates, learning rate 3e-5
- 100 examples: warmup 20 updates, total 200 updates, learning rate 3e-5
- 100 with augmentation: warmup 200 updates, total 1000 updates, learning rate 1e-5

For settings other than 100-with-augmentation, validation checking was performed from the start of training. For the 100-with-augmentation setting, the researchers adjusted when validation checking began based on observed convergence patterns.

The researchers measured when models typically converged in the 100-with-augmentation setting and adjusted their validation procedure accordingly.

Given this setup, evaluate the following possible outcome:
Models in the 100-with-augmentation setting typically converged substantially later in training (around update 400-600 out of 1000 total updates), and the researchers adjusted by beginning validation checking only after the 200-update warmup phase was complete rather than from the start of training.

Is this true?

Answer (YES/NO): NO